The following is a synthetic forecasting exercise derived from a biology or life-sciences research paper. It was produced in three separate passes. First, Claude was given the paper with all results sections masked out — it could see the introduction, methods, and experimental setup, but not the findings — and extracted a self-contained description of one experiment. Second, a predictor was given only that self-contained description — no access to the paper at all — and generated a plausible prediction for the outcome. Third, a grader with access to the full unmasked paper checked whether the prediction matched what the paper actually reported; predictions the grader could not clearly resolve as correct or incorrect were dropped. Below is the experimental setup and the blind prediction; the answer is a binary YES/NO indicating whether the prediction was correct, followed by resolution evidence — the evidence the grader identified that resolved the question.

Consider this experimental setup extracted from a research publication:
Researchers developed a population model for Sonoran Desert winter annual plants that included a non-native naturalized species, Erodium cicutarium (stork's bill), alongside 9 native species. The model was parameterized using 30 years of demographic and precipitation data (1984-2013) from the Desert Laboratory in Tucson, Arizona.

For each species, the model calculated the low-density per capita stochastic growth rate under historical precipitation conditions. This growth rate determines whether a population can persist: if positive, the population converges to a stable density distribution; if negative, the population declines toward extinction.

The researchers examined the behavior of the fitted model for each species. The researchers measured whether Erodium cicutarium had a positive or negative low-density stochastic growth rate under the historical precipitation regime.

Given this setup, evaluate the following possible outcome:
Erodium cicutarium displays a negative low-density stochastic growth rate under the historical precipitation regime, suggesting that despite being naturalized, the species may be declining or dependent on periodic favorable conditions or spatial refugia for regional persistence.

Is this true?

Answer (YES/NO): YES